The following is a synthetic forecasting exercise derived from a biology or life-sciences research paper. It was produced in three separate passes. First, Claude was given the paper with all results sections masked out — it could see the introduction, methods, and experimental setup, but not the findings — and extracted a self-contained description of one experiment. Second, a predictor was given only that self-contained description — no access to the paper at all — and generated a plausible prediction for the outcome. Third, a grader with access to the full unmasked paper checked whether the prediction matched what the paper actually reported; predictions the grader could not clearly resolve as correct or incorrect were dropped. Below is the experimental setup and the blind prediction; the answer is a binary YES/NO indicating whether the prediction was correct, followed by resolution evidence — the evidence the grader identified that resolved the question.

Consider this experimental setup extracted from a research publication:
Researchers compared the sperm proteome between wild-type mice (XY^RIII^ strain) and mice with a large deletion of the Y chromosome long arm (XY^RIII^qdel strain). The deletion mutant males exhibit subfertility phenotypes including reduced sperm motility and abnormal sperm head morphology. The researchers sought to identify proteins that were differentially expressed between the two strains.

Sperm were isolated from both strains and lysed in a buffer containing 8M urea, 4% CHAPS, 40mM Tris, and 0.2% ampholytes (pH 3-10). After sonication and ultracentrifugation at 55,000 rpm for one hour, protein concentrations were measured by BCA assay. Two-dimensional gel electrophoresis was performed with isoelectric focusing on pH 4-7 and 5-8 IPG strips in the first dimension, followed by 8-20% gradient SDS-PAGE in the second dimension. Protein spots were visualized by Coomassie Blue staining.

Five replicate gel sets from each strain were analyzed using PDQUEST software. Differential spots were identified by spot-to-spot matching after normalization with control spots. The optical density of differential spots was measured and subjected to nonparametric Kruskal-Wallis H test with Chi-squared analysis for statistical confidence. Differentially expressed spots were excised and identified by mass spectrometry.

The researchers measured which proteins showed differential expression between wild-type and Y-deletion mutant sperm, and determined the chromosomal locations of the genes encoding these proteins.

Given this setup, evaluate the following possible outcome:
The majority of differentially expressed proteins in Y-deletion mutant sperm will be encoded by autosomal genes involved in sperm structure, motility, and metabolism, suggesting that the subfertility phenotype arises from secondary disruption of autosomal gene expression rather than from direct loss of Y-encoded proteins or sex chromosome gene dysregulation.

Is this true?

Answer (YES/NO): YES